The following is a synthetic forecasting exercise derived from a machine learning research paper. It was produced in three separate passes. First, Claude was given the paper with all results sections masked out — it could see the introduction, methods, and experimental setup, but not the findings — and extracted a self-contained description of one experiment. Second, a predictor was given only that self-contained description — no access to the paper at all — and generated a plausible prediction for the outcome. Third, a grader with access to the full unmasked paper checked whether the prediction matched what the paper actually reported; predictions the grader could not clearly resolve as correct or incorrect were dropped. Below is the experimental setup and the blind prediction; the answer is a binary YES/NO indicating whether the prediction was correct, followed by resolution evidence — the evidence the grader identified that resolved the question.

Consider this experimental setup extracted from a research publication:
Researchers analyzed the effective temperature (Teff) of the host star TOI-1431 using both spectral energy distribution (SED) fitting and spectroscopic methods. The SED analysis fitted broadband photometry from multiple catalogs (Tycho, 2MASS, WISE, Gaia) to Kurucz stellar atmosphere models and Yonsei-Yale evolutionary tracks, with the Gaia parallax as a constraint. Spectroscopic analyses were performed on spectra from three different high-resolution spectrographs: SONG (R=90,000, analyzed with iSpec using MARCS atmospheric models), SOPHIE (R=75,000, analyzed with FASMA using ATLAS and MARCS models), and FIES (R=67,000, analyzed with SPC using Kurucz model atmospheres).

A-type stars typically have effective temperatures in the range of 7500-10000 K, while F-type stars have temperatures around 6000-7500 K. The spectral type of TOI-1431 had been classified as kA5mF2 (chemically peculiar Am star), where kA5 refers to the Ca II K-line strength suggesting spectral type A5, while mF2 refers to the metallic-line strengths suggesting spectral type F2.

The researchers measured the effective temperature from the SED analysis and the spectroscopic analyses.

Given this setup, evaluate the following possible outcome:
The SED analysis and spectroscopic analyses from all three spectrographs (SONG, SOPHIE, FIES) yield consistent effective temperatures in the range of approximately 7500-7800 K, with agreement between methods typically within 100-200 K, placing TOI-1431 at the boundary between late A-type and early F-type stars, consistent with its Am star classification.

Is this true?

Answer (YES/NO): NO